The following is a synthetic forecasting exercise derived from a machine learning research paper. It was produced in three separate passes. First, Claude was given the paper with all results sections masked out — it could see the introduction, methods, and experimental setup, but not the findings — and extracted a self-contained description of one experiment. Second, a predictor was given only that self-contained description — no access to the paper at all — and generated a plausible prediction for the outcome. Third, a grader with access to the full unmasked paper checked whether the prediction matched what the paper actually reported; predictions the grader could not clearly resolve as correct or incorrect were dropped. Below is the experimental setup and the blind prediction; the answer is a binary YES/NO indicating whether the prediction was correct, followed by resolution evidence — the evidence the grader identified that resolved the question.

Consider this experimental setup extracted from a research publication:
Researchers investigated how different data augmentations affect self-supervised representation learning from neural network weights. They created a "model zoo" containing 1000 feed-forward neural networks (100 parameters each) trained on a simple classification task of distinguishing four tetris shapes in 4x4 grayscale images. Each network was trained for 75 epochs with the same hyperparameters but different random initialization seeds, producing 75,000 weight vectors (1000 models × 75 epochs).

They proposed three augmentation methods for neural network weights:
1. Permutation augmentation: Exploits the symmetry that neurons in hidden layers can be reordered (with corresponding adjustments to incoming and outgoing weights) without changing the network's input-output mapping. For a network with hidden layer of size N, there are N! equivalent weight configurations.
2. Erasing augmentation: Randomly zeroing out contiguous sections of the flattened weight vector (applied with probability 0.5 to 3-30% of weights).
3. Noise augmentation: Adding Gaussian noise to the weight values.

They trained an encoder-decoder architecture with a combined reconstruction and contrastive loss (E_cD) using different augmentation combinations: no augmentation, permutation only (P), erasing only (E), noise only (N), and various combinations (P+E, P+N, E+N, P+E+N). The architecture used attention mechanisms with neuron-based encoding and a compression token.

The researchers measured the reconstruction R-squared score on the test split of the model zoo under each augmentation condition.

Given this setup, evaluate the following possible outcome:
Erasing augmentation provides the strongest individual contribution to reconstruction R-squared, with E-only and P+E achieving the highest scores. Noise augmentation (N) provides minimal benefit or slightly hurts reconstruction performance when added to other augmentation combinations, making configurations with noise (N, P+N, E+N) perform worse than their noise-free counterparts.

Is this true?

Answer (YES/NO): NO